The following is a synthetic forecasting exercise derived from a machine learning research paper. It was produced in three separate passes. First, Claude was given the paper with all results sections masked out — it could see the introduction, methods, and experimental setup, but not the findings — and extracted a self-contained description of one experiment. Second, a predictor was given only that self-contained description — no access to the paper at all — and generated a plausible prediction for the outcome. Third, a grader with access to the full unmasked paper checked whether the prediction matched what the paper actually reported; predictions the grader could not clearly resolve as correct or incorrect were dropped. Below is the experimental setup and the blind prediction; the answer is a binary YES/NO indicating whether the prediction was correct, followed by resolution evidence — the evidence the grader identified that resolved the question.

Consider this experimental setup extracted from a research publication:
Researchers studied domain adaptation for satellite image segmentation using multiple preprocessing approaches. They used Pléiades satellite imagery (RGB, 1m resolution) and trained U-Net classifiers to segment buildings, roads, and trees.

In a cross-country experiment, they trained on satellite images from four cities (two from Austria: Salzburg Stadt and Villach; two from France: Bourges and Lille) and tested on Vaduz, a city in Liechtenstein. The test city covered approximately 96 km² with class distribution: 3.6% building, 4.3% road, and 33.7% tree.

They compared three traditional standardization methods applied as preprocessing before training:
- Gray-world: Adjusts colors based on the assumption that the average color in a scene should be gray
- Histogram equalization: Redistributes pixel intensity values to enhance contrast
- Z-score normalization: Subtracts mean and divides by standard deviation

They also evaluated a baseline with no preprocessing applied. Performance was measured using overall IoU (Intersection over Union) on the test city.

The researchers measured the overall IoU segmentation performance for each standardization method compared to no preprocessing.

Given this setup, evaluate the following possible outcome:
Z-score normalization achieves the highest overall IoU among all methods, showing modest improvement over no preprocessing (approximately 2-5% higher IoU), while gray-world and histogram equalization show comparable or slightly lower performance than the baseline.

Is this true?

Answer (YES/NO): NO